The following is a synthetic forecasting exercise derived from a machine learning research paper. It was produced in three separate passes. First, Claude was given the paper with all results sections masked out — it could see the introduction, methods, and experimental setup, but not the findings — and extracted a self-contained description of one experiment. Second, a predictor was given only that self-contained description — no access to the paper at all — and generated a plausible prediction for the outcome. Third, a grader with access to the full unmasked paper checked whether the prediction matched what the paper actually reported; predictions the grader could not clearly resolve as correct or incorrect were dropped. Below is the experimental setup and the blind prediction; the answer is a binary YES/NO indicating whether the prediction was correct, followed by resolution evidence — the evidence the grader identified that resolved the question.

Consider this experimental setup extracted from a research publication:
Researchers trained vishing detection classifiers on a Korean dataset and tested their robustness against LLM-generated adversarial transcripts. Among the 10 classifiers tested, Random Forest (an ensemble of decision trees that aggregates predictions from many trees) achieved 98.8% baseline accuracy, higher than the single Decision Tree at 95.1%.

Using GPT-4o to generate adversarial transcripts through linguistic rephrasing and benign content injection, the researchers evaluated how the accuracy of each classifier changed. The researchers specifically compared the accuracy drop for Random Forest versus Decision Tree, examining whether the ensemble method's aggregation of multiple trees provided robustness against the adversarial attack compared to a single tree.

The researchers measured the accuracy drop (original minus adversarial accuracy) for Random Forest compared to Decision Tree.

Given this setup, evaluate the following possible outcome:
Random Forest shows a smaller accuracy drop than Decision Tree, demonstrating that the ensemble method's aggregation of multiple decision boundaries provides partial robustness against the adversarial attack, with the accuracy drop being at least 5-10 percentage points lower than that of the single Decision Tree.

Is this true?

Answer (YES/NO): YES